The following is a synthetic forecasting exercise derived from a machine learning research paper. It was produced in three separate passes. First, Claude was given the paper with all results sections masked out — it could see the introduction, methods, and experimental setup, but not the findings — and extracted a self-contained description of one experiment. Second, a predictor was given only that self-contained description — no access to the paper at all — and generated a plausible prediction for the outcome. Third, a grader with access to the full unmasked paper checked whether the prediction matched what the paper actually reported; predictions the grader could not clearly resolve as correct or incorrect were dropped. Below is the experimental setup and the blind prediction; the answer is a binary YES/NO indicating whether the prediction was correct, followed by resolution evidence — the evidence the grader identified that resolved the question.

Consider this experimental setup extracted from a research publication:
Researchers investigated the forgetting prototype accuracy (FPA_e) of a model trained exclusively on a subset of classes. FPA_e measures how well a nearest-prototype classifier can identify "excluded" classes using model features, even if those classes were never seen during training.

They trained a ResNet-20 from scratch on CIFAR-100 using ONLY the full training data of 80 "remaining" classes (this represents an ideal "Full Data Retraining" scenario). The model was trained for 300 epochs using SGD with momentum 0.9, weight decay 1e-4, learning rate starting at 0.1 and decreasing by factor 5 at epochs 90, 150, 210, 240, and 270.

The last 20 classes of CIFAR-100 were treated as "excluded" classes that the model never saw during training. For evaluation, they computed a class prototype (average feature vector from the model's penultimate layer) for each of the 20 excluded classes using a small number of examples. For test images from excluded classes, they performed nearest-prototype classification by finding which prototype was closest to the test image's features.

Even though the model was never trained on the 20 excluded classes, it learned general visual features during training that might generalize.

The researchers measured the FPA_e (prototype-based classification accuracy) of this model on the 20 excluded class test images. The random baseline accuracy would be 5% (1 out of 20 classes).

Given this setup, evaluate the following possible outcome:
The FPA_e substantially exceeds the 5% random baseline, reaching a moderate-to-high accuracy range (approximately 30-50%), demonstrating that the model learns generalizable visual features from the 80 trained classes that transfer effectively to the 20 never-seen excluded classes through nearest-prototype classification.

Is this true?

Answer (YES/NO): YES